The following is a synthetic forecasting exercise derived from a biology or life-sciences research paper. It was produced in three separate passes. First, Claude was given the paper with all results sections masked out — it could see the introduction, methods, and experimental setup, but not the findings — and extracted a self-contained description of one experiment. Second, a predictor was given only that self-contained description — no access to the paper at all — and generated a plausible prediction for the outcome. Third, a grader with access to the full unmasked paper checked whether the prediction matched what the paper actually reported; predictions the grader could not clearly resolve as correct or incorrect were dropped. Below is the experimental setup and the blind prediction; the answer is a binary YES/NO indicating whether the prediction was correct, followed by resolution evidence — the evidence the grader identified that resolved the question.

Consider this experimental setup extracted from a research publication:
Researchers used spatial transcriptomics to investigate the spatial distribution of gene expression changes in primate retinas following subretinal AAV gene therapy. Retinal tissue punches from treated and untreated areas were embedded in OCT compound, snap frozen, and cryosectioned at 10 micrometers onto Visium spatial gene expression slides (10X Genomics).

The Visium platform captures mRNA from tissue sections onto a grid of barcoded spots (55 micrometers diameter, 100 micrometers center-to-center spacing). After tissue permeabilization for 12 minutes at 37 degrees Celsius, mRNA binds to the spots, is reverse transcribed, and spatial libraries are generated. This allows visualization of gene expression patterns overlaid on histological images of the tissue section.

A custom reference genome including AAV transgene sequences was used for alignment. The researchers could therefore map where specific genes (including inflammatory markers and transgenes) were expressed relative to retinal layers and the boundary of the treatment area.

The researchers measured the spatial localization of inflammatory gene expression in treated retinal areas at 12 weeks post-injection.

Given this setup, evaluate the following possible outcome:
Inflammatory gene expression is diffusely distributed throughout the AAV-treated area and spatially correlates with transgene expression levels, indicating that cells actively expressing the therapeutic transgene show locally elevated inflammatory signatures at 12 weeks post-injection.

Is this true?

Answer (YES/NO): NO